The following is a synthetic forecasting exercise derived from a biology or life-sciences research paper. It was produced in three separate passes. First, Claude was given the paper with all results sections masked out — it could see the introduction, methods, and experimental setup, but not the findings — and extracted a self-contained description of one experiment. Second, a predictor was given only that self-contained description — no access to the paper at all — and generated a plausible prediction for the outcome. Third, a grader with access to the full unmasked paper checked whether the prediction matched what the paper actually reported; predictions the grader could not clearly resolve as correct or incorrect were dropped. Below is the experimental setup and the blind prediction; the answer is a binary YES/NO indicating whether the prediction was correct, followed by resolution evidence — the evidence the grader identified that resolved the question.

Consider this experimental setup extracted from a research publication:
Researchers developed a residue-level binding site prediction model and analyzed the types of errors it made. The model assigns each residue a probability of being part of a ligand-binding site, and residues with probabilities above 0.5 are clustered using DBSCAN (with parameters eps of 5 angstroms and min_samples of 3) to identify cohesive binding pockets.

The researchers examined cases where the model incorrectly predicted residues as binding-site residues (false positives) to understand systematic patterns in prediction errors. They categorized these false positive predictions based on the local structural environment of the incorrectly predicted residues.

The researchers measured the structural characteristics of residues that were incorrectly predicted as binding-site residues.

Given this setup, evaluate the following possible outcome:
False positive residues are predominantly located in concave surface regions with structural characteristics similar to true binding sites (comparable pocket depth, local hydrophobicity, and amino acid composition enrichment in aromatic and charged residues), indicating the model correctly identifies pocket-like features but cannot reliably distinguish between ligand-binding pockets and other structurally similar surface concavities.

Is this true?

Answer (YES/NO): NO